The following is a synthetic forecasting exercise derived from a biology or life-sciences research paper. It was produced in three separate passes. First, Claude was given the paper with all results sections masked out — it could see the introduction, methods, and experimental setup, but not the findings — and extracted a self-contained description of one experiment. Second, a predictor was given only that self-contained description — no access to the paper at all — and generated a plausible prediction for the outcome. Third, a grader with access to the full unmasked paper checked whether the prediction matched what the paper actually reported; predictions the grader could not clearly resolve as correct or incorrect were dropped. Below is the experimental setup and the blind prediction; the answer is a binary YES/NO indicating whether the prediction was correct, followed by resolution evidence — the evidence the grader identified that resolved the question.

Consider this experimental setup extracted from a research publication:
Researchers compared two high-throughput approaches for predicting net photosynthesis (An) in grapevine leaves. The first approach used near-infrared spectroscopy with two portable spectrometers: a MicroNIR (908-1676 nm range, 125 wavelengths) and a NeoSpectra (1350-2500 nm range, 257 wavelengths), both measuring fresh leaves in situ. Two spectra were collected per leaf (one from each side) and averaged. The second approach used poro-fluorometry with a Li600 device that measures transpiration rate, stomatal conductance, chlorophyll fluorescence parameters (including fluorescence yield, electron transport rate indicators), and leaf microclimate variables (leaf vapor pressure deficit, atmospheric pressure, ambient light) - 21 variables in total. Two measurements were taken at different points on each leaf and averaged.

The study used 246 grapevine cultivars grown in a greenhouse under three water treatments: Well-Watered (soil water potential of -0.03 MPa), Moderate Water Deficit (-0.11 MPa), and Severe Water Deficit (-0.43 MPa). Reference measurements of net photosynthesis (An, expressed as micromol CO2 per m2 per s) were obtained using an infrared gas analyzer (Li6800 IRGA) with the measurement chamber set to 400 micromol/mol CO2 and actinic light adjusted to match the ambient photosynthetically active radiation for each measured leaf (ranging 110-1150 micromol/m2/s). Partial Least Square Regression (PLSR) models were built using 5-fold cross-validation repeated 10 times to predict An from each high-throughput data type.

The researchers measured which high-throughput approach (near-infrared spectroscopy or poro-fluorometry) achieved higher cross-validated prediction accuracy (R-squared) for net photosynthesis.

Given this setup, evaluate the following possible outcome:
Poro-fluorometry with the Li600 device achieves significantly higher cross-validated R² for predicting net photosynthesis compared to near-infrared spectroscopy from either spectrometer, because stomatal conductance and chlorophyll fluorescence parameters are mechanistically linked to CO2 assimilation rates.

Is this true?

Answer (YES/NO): YES